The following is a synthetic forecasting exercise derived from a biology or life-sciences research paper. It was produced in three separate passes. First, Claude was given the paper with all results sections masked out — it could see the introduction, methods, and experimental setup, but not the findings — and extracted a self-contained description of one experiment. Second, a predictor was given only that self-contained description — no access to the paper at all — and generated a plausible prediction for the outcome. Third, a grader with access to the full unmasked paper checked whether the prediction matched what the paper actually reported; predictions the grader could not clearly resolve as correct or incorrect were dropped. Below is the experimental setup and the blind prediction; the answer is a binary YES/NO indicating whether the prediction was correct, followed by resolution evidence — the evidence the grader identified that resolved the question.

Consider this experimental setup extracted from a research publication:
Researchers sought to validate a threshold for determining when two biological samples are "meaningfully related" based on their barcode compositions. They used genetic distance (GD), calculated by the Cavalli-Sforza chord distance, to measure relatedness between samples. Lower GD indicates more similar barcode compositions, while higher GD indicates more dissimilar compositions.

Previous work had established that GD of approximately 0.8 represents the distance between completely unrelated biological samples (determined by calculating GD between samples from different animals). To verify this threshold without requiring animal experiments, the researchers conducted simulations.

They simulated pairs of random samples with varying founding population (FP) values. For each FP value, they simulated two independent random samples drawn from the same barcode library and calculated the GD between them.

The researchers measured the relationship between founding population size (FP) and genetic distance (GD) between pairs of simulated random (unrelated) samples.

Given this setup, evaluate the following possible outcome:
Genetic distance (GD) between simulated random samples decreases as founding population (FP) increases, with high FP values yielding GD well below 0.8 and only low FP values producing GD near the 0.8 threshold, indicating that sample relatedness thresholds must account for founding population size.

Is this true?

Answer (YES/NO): NO